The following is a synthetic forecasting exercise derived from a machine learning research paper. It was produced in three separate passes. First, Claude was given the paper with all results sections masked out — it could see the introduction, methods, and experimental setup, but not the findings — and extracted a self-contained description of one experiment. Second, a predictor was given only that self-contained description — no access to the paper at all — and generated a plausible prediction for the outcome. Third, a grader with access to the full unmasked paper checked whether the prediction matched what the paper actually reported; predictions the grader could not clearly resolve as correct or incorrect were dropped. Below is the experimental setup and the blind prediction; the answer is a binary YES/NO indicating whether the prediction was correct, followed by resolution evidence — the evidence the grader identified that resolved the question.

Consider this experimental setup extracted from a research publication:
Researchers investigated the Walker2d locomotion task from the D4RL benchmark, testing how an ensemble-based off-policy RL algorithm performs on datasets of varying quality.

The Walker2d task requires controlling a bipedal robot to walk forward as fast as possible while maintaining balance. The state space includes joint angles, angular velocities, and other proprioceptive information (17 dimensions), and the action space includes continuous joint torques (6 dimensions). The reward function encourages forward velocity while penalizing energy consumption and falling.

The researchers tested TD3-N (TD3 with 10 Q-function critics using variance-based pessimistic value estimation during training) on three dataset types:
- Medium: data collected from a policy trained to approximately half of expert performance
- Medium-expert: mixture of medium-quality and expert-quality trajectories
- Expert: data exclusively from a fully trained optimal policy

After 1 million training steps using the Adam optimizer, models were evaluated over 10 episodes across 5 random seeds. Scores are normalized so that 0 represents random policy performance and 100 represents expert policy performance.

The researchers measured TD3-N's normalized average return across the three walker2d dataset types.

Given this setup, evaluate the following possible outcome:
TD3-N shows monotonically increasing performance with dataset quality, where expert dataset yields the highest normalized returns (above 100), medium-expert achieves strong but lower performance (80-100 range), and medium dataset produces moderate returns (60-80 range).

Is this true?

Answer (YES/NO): NO